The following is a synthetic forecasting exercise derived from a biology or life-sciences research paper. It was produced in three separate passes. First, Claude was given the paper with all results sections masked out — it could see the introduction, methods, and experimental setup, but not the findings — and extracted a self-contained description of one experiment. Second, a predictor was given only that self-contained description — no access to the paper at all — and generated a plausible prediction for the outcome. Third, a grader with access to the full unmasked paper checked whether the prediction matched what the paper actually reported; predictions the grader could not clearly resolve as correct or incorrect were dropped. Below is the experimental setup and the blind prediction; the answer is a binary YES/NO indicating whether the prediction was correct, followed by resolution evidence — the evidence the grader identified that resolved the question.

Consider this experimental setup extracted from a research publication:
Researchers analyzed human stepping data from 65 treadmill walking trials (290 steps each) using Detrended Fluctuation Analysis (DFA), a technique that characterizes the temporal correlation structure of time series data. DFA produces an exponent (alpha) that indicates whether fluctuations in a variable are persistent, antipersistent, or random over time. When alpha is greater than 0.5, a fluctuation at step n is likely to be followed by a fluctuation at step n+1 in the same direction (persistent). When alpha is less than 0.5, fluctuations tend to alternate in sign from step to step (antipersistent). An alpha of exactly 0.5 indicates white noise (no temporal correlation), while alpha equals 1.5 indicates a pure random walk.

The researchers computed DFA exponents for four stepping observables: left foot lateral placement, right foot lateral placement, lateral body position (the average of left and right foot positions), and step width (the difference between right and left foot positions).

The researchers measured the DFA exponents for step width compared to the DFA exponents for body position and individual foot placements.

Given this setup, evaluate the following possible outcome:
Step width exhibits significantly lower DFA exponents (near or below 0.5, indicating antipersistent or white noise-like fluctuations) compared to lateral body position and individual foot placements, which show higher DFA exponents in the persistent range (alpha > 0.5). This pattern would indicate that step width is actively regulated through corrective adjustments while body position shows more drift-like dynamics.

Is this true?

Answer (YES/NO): YES